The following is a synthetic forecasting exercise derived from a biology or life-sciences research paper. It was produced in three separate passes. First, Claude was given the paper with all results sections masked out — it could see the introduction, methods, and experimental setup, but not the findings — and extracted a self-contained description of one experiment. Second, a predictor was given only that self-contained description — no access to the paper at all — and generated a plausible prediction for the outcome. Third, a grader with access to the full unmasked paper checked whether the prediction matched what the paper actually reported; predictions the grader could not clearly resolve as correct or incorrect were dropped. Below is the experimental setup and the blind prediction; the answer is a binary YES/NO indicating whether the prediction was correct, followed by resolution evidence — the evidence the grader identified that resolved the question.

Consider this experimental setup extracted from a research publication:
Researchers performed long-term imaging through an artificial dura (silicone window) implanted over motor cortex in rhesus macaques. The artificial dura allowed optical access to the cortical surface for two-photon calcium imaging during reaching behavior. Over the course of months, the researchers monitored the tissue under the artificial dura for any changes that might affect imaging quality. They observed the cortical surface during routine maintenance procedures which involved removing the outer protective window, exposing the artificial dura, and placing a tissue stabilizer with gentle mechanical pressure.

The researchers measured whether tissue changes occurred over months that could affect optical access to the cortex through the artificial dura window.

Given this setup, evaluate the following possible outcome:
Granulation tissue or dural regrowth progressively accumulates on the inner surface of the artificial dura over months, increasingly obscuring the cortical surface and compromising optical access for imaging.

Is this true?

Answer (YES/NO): YES